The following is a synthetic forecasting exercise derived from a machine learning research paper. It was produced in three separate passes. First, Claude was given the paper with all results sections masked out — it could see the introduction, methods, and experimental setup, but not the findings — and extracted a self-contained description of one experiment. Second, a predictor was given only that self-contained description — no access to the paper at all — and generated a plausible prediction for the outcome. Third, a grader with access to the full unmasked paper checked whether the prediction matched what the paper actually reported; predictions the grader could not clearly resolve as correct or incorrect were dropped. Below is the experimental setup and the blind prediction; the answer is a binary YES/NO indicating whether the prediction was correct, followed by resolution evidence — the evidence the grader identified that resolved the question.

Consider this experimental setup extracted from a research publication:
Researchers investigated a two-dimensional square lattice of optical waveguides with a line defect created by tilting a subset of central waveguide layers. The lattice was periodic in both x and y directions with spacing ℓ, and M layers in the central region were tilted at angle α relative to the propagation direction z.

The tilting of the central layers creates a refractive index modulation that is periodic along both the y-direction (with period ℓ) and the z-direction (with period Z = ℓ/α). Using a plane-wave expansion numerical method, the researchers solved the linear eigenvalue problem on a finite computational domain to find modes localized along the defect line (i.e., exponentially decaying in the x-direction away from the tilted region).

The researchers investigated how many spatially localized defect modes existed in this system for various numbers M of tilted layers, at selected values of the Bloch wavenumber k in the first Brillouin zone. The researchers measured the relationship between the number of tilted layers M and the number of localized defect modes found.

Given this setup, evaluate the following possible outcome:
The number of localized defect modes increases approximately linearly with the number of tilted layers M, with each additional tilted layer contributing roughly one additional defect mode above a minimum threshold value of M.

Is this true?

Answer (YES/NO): NO